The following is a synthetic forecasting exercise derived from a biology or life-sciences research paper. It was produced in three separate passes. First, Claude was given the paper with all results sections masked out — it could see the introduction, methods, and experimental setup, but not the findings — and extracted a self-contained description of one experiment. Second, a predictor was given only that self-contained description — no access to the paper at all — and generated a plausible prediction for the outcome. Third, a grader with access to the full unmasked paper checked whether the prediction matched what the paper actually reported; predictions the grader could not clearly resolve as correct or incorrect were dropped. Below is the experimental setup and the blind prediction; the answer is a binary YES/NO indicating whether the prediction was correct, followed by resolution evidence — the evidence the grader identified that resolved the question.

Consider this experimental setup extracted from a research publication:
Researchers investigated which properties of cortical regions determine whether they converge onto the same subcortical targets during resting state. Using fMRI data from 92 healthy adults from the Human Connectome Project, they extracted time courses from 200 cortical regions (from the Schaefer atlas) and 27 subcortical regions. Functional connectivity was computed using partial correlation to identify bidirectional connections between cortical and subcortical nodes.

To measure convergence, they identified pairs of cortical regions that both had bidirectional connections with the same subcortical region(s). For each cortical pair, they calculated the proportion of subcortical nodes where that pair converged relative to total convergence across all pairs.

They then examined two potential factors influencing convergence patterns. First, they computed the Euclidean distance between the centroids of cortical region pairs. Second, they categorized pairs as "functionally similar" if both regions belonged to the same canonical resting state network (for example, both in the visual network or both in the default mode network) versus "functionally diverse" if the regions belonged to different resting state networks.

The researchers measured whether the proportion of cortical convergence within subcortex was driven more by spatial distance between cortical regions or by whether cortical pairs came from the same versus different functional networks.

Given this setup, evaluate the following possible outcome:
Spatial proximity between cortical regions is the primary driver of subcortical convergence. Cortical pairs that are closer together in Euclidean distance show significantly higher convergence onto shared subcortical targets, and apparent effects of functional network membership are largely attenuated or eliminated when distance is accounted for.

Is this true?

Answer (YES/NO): NO